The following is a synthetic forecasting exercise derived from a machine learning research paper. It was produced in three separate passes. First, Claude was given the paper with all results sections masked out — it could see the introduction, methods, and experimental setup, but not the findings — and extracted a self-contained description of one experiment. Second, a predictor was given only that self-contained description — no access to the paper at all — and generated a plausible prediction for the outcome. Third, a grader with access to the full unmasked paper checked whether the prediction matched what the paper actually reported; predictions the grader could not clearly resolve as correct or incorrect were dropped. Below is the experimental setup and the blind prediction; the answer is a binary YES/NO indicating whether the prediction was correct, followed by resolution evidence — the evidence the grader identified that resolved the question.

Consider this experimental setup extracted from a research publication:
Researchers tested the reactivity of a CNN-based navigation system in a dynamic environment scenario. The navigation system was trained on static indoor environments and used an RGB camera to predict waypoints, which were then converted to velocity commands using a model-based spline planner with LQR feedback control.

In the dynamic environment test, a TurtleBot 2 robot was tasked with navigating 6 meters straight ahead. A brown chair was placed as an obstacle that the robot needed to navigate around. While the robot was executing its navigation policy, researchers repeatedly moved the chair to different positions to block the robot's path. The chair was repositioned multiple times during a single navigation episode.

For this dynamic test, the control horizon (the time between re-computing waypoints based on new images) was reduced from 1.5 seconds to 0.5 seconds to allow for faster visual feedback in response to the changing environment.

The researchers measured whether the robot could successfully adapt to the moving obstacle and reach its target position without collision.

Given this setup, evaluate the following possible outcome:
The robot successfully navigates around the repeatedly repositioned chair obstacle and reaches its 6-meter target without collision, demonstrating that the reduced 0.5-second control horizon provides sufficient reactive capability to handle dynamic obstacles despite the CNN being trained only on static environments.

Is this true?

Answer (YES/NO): YES